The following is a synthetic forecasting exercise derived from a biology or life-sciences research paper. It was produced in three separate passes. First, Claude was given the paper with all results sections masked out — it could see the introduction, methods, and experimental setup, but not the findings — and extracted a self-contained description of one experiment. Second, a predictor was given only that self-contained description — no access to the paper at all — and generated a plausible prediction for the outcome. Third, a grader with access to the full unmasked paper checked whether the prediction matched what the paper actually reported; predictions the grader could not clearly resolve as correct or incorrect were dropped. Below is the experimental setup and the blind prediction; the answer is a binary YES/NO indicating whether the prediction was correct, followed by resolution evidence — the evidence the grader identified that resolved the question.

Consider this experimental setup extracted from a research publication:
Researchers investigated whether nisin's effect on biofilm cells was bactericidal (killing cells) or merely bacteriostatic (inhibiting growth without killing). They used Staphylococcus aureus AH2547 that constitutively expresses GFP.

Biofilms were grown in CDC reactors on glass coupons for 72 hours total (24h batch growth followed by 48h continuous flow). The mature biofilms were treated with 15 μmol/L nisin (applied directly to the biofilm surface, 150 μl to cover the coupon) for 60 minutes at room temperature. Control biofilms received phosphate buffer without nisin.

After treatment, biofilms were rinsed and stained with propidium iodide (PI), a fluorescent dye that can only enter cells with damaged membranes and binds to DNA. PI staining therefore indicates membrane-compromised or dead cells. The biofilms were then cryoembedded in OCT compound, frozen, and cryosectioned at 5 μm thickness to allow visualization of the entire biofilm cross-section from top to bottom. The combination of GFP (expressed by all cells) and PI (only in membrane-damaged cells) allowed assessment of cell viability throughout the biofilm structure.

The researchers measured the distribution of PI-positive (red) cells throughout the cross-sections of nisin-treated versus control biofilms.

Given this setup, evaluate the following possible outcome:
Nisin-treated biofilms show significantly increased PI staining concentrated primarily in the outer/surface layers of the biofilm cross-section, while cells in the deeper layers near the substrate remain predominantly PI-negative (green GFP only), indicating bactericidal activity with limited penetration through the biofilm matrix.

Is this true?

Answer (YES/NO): NO